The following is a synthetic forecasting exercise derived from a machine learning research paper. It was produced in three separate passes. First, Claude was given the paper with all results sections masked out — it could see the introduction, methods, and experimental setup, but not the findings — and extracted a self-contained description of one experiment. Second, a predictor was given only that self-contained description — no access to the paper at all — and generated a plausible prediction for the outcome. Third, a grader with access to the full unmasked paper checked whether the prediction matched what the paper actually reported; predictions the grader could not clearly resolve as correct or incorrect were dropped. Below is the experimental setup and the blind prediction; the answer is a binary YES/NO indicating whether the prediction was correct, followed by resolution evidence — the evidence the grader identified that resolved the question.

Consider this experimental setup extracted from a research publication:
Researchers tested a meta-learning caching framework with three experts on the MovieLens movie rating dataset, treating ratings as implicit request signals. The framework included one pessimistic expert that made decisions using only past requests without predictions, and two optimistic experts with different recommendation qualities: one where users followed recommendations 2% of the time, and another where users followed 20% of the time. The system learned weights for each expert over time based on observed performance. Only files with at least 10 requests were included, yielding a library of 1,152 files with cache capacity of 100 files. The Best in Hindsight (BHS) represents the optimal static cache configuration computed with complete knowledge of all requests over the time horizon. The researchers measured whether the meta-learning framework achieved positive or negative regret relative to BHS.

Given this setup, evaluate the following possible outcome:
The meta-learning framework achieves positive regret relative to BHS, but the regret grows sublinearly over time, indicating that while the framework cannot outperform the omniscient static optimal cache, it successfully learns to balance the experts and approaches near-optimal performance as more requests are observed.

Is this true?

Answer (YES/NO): NO